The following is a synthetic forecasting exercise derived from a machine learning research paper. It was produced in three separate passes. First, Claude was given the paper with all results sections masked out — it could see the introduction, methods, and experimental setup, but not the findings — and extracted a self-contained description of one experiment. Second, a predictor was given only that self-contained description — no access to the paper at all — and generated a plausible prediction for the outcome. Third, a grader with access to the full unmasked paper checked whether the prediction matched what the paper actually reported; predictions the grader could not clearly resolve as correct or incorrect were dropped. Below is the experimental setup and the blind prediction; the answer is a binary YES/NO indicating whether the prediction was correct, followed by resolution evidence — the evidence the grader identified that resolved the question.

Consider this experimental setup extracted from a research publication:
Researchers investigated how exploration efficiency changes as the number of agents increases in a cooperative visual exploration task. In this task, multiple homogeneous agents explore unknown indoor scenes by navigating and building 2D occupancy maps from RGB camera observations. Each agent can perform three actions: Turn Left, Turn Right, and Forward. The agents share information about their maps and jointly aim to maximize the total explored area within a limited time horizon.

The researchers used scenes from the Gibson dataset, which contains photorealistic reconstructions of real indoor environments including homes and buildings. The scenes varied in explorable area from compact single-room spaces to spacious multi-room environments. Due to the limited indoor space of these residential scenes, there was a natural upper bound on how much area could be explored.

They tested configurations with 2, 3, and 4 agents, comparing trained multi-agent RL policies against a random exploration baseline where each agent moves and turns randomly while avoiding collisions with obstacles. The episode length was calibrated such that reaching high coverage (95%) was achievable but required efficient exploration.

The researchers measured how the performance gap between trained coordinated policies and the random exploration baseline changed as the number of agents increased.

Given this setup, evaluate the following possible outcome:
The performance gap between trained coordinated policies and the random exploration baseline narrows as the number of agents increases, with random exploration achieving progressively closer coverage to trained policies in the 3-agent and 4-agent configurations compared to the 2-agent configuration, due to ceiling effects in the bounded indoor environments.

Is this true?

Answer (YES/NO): YES